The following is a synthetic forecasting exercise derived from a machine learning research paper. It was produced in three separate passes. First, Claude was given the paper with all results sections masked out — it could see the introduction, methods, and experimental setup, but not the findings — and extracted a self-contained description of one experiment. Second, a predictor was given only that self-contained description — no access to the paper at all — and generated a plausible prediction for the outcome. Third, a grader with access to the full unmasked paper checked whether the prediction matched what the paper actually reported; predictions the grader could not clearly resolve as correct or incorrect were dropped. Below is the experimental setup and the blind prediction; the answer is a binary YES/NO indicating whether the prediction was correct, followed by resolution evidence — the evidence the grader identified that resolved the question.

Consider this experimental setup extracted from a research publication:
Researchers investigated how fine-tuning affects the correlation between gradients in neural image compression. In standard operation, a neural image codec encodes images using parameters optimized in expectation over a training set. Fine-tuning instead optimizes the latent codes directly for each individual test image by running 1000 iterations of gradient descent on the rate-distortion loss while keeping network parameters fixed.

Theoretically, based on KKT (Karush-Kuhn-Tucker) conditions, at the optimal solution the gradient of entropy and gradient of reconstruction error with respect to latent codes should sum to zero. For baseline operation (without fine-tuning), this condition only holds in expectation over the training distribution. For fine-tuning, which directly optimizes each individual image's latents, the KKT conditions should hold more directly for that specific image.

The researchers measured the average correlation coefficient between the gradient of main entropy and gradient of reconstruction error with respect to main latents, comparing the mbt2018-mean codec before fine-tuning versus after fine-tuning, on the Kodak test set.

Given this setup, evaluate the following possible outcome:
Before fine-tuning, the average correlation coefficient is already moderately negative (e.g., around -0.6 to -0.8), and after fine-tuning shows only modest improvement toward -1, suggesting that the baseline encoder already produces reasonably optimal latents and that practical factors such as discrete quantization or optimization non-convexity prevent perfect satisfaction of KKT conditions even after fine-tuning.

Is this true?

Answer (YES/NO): NO